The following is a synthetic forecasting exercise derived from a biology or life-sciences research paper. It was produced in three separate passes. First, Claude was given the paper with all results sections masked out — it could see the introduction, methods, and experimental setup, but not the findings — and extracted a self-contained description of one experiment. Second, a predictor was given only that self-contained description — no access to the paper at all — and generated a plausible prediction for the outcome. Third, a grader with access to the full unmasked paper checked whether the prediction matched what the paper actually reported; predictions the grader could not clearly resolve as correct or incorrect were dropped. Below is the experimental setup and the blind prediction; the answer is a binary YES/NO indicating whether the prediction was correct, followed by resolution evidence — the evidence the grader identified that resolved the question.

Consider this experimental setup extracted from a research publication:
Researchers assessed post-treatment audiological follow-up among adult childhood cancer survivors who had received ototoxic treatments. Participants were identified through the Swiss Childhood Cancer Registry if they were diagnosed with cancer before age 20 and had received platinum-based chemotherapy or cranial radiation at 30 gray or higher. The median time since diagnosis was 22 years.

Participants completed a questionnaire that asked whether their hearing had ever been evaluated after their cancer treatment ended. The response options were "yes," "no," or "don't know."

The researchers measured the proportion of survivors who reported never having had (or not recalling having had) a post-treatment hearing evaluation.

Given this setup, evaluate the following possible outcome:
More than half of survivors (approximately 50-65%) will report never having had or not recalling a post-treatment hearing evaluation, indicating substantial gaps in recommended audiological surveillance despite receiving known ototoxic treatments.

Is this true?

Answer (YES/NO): YES